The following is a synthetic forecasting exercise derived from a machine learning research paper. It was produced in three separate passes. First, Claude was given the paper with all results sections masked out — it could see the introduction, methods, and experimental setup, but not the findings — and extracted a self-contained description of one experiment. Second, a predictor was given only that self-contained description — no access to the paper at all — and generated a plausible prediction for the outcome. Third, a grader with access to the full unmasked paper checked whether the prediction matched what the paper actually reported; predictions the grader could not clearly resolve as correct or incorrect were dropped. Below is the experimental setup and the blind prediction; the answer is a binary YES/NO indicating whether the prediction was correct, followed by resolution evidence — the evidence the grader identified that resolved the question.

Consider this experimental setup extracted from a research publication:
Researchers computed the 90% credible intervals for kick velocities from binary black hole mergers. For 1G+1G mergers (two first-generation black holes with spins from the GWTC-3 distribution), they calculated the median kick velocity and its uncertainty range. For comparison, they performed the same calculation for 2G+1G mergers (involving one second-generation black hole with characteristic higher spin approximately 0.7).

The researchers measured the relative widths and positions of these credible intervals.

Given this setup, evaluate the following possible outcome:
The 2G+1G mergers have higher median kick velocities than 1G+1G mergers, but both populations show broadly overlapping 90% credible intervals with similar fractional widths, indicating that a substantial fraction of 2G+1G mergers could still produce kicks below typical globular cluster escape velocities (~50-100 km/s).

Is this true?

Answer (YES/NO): NO